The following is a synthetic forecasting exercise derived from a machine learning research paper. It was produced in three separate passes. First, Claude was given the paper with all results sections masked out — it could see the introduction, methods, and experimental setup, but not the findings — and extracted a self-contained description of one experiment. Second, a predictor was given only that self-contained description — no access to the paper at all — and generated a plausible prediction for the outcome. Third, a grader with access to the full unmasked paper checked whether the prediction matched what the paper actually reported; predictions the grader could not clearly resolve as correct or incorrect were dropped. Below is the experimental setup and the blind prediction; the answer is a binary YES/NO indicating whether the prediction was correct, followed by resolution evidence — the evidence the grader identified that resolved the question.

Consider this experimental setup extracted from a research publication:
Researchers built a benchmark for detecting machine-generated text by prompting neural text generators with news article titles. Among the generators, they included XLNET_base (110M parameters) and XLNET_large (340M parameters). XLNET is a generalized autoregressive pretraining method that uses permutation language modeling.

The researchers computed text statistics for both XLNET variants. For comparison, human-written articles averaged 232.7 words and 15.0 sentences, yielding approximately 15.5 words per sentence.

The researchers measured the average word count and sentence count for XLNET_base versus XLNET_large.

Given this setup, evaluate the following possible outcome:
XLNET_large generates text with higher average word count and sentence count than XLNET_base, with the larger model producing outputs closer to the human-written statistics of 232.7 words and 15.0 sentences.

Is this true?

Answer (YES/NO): NO